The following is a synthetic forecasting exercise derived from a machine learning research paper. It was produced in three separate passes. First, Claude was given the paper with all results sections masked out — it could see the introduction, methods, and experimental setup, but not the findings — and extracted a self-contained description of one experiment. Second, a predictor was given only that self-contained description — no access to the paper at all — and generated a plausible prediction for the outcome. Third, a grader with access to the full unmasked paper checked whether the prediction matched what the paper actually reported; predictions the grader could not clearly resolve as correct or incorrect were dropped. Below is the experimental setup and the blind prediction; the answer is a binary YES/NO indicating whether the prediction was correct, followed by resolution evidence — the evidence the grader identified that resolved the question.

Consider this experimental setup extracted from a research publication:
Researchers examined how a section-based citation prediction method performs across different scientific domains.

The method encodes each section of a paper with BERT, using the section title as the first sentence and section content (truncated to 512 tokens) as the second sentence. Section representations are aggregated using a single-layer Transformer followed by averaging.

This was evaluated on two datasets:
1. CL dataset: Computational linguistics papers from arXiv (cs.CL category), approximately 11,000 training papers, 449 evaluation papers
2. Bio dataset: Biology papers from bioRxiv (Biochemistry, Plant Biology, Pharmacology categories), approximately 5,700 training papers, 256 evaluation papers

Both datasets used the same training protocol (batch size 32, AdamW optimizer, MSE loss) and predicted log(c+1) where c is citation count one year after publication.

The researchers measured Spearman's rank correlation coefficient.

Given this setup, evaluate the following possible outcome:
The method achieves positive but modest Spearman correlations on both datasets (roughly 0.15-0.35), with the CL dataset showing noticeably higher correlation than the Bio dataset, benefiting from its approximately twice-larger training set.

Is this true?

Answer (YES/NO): NO